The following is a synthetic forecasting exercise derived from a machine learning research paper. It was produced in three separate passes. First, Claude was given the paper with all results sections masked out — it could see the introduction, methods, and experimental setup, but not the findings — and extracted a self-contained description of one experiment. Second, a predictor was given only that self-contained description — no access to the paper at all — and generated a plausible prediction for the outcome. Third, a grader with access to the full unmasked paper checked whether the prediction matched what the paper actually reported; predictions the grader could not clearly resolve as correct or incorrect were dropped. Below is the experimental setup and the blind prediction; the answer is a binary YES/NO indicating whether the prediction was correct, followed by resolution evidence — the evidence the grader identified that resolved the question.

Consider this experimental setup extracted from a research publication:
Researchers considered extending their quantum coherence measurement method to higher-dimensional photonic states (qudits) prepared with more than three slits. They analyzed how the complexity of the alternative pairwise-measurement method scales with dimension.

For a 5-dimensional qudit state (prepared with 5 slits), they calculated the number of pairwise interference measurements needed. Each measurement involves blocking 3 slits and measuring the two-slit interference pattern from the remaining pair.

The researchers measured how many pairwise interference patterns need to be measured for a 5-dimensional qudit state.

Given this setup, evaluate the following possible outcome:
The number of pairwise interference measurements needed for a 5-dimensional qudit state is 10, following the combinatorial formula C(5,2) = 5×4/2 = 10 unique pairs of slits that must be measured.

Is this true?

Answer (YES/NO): YES